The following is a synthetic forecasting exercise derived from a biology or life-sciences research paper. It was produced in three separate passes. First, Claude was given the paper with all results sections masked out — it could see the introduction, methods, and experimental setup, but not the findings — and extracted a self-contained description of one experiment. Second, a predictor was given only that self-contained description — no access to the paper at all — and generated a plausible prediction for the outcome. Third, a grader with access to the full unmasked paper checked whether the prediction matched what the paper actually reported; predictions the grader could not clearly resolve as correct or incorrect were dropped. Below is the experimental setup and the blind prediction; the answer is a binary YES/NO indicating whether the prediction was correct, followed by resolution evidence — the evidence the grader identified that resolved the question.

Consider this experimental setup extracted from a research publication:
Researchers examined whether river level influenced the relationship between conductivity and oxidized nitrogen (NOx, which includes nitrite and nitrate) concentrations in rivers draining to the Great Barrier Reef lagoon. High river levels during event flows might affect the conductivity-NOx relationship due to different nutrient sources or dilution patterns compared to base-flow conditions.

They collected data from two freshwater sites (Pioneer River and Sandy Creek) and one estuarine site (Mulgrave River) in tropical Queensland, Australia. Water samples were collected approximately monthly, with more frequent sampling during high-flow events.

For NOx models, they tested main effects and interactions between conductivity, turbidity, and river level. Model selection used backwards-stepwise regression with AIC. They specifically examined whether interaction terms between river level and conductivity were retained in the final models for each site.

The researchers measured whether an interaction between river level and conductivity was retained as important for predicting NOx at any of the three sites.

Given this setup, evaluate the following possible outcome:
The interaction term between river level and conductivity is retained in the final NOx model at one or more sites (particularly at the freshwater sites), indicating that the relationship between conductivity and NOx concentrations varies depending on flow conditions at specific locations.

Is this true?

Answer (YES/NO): YES